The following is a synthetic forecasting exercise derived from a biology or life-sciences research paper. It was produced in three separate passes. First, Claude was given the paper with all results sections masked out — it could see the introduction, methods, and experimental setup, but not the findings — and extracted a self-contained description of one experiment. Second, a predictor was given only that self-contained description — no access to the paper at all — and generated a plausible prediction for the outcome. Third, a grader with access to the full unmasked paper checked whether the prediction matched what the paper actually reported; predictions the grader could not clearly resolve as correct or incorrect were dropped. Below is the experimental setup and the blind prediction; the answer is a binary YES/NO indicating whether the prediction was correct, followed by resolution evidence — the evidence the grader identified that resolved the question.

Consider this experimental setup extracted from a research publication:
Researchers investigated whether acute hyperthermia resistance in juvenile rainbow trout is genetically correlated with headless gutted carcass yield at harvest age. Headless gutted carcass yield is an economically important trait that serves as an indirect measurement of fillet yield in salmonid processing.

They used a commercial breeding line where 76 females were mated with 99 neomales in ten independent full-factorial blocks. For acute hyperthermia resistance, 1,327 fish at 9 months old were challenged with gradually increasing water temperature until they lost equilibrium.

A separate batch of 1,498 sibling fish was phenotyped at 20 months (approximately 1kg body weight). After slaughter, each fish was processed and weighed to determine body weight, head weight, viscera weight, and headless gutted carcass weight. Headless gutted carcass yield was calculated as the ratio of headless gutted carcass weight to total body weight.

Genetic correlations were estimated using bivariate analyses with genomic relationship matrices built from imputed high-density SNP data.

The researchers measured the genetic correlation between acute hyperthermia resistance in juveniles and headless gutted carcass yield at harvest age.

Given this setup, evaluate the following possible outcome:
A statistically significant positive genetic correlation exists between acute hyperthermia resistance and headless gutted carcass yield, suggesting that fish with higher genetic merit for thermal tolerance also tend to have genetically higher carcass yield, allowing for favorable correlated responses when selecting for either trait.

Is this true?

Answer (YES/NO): NO